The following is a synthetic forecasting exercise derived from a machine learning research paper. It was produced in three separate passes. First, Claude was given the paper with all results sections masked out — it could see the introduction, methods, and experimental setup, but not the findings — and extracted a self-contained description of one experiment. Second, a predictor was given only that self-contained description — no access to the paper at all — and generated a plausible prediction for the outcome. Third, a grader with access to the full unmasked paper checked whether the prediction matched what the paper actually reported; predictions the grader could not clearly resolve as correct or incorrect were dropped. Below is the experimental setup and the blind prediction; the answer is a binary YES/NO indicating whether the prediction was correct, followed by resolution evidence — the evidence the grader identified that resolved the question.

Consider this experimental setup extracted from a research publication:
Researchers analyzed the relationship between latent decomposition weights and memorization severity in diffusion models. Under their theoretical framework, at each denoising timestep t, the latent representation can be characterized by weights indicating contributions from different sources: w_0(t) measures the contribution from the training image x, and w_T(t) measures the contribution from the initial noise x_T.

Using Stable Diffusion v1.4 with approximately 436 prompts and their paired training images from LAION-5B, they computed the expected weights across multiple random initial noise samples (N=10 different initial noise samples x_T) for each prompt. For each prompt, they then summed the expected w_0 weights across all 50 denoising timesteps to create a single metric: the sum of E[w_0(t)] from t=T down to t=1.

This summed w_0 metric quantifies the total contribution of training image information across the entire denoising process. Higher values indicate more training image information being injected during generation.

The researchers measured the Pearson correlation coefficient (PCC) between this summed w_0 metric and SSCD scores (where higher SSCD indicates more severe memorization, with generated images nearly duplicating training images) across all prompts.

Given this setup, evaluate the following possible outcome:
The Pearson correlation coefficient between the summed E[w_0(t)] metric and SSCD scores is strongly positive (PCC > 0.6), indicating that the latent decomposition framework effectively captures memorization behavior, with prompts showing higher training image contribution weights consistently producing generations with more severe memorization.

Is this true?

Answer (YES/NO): YES